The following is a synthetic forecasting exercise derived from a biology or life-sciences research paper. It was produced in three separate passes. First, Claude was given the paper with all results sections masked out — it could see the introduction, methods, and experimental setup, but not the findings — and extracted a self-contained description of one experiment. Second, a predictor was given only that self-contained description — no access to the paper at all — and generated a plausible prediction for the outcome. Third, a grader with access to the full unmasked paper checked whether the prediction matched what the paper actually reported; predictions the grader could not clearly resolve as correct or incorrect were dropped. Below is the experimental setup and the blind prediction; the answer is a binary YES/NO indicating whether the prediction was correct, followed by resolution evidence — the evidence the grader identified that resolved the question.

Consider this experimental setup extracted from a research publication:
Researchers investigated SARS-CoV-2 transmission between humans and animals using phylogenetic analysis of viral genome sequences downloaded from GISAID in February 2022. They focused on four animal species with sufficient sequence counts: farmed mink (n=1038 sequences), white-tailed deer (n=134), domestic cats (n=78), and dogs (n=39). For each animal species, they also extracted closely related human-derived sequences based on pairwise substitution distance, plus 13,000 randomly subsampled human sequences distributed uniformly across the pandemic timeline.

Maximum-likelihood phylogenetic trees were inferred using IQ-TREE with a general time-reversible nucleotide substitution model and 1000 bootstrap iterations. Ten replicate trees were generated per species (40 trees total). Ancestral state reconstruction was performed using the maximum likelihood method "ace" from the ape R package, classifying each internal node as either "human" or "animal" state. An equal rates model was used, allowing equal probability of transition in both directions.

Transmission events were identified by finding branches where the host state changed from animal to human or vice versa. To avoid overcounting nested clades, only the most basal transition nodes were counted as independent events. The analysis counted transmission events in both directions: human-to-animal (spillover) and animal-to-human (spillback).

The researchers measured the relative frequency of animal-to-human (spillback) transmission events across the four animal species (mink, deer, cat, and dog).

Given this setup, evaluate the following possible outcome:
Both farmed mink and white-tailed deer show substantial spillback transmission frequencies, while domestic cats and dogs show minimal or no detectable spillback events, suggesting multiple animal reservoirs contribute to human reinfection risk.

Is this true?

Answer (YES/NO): NO